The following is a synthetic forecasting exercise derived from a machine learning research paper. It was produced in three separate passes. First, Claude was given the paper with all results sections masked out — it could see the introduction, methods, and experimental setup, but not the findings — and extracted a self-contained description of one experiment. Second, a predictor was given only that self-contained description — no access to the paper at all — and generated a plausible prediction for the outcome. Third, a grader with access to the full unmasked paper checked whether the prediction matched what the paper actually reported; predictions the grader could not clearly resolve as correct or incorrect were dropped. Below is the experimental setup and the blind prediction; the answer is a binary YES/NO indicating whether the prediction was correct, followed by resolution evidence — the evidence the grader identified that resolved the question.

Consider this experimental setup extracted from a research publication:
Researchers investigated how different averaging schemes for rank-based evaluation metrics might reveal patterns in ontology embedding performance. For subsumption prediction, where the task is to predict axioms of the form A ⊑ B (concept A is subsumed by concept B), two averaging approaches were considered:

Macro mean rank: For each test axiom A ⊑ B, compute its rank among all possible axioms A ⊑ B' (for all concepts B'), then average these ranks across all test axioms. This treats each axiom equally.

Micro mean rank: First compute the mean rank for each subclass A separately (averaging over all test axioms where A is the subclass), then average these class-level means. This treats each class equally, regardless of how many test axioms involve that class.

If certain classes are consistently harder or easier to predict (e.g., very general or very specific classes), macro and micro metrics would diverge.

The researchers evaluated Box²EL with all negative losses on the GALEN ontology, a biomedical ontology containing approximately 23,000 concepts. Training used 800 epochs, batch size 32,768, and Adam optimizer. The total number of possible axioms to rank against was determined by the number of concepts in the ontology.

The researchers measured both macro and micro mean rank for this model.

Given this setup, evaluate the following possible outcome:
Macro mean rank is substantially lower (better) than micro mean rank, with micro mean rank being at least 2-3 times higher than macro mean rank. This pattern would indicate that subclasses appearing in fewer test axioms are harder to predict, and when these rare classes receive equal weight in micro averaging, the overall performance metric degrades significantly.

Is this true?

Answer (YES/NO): NO